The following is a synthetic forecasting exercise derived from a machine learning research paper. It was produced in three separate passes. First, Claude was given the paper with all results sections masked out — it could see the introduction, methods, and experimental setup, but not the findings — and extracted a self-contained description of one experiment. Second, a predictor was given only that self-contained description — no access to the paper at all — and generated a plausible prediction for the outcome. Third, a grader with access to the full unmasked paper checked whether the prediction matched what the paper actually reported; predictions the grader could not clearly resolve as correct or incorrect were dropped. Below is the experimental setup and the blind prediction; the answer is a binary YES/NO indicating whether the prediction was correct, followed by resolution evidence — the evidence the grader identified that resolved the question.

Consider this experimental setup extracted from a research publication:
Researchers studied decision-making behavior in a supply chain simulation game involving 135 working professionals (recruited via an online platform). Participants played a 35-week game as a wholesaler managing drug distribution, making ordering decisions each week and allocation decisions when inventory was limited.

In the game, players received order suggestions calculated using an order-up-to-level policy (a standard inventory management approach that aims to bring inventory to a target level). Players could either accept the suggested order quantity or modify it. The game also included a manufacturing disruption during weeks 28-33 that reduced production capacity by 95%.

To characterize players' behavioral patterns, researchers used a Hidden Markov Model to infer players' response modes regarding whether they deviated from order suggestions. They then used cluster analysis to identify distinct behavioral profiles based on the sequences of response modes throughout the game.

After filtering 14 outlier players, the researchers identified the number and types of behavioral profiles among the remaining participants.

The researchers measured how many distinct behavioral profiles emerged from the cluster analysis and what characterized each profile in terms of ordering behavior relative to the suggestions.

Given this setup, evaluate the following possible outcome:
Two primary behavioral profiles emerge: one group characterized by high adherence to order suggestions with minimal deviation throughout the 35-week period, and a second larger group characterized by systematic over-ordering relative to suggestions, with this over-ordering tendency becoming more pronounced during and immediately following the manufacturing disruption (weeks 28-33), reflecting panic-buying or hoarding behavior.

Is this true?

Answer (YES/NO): NO